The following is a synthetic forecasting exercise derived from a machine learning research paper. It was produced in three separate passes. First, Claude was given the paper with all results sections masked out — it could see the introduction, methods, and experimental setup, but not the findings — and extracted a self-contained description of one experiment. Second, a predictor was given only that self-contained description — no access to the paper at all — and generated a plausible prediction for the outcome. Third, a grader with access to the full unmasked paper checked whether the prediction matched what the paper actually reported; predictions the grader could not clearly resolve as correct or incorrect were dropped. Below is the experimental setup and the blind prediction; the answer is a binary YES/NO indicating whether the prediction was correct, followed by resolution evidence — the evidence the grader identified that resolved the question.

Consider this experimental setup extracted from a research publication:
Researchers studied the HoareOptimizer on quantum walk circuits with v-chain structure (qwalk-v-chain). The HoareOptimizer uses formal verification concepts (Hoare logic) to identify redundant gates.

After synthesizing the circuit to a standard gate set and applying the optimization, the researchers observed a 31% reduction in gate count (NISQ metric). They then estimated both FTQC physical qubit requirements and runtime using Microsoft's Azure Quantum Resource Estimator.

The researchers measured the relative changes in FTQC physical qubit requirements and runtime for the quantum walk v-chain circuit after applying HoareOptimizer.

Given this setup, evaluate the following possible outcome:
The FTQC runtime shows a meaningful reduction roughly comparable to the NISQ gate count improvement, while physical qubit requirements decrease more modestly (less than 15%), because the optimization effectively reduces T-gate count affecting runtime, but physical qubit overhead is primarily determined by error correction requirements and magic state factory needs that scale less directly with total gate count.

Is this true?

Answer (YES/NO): NO